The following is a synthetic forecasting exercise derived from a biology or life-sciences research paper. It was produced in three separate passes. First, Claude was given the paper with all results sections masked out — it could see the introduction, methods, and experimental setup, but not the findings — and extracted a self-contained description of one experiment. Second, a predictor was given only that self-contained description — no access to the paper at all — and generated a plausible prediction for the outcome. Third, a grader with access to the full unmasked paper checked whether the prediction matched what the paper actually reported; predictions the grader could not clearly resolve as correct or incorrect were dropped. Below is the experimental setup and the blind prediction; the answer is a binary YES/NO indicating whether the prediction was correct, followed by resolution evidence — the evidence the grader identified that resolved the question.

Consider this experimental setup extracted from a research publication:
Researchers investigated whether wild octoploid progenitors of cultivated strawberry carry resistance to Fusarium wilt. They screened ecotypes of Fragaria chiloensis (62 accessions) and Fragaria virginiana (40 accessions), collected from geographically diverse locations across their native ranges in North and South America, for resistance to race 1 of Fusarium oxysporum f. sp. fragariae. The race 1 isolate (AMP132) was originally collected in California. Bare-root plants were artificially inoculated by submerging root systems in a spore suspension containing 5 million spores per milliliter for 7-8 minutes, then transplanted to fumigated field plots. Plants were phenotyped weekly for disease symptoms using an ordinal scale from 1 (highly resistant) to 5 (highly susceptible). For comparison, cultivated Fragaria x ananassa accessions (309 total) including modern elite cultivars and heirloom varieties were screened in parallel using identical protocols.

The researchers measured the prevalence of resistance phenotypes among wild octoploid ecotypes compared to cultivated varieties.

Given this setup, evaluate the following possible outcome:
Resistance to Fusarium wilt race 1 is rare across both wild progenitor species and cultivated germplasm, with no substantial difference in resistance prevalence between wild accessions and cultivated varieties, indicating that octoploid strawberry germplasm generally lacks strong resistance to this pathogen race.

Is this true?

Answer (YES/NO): NO